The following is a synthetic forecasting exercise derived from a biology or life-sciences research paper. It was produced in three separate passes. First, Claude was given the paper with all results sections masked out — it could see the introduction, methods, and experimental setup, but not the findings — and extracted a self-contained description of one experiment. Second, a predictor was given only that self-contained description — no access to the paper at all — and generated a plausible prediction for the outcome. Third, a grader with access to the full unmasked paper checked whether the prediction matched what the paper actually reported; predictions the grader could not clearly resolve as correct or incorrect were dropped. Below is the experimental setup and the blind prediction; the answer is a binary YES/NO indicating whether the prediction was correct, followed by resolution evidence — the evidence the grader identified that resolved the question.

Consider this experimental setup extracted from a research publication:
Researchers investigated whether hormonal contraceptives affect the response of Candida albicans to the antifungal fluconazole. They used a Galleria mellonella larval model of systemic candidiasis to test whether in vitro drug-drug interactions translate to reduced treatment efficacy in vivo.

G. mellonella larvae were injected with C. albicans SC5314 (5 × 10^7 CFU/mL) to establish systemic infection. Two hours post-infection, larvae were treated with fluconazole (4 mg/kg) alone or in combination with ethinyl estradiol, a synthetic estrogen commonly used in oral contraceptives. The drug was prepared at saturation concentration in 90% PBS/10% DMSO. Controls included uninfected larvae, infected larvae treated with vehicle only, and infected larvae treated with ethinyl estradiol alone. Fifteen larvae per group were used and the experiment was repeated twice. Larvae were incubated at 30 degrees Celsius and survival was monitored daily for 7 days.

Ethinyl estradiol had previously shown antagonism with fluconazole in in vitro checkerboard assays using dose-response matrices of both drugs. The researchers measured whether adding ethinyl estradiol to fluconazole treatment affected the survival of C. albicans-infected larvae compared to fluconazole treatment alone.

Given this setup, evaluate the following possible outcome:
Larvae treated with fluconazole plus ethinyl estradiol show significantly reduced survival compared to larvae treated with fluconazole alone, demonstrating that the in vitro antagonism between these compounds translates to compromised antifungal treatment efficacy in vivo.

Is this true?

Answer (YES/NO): YES